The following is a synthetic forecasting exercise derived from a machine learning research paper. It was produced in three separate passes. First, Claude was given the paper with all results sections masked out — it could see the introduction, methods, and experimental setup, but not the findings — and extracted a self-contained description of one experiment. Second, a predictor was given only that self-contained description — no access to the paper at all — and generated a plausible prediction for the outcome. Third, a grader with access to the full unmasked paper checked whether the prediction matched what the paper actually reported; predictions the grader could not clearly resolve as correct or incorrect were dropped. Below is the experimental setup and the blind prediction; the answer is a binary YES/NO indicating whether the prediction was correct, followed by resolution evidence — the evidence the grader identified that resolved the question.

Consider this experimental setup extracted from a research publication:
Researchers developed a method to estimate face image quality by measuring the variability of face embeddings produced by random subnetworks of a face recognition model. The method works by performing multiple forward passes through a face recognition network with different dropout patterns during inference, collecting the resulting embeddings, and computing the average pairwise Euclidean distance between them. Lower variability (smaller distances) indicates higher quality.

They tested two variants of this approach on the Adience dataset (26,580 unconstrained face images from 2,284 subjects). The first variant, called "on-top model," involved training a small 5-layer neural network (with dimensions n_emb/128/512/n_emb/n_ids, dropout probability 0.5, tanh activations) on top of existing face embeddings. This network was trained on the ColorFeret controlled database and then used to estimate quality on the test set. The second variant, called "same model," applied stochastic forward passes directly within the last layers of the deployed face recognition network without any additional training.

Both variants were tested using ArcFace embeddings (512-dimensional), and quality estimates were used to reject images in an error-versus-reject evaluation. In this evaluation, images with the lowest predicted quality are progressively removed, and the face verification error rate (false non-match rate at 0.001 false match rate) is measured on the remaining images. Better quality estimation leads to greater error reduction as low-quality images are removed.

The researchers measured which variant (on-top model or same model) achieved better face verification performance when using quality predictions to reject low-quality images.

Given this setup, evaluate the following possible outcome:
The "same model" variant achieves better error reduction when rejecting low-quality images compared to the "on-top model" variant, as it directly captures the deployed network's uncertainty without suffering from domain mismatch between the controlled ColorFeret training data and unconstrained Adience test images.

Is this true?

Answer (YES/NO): YES